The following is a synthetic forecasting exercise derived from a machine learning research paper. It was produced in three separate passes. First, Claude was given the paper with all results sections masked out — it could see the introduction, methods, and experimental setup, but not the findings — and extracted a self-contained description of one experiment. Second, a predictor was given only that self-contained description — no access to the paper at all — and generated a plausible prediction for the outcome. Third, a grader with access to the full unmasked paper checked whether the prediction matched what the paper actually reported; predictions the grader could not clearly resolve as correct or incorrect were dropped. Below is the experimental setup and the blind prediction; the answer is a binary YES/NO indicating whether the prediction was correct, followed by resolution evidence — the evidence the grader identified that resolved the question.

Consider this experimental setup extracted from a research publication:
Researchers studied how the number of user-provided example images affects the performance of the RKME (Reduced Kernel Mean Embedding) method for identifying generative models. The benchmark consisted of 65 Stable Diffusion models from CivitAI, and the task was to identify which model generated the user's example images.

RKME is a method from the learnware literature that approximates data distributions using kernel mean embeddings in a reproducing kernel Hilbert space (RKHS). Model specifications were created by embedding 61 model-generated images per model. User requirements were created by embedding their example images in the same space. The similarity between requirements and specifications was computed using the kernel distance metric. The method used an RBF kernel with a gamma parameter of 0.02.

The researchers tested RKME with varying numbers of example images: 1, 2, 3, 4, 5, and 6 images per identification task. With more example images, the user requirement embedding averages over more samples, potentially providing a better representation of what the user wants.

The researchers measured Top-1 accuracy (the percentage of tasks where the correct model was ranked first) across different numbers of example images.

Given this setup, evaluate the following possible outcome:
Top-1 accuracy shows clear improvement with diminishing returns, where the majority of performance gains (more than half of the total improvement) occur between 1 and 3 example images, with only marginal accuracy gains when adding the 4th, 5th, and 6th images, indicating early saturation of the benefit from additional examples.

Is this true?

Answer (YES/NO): NO